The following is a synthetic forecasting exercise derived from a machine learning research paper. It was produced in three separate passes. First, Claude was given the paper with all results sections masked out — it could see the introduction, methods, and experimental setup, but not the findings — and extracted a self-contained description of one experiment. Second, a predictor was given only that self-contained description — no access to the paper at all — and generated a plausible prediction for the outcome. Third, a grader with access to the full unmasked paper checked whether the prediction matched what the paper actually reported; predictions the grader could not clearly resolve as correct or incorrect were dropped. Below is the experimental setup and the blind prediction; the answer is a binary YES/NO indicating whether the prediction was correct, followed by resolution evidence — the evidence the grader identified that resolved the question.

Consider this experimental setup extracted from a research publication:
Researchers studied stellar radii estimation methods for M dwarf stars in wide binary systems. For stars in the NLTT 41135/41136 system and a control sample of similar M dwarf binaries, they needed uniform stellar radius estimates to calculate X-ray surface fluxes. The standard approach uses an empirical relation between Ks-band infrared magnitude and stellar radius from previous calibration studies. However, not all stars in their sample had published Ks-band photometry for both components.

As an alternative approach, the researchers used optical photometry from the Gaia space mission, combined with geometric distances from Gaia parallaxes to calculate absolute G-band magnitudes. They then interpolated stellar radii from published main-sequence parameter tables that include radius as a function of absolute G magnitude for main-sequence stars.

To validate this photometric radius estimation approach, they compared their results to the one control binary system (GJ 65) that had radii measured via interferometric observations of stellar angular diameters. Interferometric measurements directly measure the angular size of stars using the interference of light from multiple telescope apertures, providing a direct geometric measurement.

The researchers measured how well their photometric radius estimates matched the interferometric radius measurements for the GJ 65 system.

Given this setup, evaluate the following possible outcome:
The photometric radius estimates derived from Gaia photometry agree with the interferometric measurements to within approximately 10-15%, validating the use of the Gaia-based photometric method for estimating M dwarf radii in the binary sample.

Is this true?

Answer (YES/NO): NO